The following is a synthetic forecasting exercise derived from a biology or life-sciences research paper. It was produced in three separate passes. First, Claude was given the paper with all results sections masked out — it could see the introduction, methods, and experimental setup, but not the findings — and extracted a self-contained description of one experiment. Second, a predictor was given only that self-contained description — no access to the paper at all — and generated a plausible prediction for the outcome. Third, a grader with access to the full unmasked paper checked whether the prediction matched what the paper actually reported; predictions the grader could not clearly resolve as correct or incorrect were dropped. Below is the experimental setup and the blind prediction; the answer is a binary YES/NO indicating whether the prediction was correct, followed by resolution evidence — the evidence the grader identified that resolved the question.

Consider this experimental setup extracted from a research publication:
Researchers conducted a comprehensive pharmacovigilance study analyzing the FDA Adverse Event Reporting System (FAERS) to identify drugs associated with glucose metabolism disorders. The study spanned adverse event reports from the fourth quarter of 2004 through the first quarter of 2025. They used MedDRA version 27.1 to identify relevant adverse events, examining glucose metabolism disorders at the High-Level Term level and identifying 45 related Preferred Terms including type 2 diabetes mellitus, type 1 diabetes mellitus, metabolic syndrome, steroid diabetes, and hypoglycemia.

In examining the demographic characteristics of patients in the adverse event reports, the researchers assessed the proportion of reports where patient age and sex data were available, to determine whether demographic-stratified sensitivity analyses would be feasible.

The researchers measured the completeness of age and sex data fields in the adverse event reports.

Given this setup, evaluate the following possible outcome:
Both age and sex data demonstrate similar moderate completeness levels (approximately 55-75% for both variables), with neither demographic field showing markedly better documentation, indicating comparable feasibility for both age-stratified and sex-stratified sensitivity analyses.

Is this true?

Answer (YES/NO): NO